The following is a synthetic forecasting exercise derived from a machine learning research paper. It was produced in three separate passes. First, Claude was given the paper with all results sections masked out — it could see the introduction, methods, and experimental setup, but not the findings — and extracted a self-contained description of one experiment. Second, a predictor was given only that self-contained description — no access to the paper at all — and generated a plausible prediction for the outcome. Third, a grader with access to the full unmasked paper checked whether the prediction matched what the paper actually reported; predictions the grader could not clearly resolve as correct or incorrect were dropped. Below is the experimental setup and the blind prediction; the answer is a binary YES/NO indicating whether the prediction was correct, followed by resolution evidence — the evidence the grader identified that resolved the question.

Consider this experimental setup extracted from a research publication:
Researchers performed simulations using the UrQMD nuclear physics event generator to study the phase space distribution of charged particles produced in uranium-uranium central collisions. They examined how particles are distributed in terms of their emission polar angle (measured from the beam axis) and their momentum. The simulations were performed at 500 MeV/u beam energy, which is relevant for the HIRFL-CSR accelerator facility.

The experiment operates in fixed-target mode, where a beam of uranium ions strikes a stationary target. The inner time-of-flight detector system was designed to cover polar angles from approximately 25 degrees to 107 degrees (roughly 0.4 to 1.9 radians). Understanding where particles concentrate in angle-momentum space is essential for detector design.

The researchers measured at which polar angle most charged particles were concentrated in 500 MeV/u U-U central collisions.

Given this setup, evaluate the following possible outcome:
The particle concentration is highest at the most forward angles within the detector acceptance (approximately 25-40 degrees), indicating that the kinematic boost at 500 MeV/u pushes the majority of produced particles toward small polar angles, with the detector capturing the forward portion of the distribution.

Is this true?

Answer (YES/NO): YES